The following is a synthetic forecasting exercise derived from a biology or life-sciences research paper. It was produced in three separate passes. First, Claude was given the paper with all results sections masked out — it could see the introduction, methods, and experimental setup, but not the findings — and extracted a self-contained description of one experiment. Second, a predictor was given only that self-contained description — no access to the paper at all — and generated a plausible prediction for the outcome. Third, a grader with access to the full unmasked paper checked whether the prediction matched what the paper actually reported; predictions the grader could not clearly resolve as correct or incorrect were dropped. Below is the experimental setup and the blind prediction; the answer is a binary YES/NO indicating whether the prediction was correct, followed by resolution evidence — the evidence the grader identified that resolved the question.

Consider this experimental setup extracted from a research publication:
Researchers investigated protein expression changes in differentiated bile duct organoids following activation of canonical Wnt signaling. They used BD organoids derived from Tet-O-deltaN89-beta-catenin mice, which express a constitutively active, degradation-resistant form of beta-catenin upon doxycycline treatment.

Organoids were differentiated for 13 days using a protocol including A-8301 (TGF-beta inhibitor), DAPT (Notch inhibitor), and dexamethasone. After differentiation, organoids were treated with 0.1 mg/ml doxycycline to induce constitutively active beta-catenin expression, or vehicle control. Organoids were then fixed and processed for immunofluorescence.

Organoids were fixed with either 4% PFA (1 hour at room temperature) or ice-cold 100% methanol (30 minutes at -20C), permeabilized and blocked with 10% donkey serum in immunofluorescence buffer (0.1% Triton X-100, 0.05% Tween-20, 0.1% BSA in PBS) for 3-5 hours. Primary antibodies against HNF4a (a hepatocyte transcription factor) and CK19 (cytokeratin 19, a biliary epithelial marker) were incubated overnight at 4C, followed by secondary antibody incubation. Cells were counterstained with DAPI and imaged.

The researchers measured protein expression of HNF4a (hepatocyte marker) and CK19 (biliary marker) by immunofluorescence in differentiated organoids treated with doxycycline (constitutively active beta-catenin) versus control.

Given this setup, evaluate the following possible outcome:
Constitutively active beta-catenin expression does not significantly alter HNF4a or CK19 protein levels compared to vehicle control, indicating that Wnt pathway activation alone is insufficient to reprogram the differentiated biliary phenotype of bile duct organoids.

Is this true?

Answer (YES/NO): NO